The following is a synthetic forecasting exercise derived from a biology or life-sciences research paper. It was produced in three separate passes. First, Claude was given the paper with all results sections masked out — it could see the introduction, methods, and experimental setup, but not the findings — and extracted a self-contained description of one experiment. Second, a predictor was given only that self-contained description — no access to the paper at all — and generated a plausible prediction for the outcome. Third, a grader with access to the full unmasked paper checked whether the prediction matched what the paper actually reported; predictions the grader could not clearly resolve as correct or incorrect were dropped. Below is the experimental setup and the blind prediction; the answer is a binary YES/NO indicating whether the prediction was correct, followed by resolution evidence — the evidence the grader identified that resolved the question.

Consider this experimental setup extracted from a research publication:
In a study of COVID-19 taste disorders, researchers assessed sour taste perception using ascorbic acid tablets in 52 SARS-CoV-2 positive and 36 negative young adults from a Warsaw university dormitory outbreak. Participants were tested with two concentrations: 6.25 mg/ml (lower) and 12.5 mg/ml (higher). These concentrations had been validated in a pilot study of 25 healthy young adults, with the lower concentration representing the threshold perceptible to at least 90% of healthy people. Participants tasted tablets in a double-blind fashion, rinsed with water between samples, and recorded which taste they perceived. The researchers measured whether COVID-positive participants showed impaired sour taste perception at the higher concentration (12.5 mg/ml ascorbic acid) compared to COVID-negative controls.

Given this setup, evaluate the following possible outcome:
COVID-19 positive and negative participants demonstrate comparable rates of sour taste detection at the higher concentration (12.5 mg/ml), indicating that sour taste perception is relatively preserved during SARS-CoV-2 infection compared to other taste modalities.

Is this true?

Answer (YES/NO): YES